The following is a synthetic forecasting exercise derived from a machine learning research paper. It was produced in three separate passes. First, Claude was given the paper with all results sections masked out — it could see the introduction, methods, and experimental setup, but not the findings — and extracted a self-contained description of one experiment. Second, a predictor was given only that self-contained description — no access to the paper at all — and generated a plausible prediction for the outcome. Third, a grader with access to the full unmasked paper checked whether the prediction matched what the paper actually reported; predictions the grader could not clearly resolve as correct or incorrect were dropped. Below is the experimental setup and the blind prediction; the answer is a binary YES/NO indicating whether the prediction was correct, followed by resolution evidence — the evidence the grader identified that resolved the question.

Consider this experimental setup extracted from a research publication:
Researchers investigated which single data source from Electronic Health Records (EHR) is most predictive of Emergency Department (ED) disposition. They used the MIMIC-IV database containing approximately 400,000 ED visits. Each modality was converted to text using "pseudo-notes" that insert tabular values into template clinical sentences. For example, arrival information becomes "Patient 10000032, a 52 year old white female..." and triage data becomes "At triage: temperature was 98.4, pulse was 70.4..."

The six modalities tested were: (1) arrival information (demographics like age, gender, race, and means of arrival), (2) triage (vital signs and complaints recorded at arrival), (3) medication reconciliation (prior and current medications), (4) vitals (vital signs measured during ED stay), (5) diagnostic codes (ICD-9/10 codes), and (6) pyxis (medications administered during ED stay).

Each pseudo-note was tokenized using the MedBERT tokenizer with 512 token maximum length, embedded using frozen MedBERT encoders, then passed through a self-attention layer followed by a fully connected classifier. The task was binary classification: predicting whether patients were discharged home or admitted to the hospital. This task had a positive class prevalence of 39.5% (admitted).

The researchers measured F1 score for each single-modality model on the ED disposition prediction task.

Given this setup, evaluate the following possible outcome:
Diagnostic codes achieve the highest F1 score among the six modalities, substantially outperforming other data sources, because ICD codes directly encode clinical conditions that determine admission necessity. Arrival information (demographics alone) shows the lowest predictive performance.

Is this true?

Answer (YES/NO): NO